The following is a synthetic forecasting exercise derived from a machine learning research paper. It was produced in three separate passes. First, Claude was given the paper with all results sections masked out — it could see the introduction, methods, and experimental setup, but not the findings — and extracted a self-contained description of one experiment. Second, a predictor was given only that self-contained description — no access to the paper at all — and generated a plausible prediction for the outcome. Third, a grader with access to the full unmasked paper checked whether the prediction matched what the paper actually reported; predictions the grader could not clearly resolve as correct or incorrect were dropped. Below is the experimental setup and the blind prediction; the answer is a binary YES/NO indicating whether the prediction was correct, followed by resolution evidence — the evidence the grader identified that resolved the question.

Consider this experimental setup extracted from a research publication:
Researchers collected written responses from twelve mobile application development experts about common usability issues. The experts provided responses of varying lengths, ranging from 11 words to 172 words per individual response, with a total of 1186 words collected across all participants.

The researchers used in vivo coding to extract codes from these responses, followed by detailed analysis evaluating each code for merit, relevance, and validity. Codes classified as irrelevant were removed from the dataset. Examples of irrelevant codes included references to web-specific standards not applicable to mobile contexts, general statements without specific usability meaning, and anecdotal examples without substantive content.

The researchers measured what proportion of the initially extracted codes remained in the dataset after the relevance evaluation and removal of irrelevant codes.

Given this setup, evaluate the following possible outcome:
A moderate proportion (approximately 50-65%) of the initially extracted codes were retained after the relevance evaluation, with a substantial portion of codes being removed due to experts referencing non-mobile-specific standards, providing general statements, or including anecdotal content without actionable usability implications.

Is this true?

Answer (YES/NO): YES